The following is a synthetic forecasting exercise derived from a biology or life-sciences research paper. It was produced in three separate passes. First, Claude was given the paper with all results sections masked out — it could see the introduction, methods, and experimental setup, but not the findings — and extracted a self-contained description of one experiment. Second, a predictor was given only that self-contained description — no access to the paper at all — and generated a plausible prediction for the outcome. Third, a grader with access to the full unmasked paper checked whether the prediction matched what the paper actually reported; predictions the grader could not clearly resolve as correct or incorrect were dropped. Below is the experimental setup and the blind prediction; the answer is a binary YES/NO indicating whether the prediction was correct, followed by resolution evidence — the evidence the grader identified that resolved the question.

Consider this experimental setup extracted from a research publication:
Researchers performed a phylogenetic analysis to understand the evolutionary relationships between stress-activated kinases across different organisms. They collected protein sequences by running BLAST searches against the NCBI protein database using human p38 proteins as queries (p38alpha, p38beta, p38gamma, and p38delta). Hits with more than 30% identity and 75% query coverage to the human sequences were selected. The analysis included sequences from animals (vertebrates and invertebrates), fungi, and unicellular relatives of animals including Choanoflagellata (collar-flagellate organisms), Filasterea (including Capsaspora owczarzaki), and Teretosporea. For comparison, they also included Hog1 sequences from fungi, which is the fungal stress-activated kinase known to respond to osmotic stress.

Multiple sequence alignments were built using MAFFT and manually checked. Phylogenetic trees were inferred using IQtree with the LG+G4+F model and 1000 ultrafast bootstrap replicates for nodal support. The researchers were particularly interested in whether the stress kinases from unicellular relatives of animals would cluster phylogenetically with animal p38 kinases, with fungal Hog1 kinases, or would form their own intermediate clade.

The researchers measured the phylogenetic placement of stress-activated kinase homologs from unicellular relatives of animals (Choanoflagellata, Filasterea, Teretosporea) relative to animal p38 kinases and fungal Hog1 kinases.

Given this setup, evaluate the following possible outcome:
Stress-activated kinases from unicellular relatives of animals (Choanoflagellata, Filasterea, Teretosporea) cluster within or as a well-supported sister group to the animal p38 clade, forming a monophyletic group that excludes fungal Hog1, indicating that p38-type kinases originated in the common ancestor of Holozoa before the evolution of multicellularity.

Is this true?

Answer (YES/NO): NO